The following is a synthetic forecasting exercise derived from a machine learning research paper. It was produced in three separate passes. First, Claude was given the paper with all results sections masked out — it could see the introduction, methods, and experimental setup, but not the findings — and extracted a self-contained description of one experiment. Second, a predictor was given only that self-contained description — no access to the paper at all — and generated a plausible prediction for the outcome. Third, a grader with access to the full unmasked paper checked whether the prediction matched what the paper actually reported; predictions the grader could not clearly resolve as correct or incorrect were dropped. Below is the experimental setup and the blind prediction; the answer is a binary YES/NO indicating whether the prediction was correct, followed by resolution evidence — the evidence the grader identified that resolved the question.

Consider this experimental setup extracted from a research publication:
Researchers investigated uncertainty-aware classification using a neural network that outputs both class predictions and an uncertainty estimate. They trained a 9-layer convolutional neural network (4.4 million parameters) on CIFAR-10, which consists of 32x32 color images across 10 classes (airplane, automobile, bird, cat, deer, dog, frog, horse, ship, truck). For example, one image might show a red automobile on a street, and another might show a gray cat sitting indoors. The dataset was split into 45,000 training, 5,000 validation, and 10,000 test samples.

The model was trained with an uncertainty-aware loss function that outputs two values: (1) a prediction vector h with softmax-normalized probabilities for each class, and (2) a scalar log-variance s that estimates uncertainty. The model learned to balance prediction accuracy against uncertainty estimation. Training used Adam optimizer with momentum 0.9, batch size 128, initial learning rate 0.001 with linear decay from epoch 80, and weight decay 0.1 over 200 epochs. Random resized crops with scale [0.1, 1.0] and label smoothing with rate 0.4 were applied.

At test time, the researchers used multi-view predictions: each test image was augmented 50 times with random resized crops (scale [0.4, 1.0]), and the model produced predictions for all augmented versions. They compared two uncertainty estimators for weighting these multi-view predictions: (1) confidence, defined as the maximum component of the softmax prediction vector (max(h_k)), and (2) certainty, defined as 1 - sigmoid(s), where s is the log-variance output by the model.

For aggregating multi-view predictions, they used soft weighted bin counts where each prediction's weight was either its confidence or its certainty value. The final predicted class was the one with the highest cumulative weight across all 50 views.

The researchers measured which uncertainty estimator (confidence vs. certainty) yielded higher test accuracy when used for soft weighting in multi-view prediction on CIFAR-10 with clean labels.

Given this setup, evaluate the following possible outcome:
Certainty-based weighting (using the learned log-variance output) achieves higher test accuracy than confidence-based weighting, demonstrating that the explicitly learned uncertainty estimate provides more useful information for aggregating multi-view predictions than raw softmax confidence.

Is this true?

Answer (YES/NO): NO